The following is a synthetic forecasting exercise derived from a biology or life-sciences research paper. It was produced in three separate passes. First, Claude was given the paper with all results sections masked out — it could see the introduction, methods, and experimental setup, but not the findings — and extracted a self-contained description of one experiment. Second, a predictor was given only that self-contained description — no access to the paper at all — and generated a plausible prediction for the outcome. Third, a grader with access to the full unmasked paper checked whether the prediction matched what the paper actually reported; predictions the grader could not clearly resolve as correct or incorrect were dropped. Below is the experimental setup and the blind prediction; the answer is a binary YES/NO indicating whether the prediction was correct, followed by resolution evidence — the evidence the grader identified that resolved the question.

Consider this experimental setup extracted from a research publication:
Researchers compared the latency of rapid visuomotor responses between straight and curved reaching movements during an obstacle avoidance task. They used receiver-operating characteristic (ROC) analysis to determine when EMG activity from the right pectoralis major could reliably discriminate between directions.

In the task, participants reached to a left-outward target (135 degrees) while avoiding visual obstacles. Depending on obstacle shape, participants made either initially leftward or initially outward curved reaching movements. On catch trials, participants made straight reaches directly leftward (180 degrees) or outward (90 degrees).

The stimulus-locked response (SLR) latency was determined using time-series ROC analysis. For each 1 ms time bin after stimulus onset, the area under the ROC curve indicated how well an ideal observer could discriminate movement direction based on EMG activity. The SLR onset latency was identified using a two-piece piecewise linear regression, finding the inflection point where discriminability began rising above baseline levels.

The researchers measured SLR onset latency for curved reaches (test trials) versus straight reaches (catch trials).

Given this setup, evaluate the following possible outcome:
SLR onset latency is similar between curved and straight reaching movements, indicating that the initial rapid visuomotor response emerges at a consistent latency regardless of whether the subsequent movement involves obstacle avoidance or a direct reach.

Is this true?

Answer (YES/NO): YES